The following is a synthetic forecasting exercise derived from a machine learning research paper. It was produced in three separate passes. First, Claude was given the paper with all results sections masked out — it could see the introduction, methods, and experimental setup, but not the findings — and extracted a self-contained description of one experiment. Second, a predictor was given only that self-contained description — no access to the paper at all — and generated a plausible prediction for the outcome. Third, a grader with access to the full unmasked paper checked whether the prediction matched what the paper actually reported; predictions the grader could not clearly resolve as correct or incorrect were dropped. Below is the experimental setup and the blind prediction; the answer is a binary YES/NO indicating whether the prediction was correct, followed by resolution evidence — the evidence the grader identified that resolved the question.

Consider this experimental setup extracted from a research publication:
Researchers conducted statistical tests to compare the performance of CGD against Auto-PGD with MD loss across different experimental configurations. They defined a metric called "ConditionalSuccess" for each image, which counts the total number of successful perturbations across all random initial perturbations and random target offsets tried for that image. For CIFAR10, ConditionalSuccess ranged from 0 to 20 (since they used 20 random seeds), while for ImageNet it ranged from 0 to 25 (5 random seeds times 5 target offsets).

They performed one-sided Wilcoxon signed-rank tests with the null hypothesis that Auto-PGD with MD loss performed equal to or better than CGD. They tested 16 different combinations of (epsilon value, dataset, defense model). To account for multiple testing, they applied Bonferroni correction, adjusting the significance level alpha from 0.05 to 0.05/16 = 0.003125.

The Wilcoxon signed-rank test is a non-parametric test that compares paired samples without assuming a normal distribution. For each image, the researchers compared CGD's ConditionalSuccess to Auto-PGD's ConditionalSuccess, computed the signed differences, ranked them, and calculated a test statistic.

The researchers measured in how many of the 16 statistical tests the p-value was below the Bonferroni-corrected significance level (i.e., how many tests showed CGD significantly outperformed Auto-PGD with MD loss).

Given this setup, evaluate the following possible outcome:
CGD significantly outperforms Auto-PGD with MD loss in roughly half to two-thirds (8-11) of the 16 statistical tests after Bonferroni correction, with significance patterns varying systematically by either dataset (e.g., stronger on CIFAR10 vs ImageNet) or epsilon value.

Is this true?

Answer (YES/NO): YES